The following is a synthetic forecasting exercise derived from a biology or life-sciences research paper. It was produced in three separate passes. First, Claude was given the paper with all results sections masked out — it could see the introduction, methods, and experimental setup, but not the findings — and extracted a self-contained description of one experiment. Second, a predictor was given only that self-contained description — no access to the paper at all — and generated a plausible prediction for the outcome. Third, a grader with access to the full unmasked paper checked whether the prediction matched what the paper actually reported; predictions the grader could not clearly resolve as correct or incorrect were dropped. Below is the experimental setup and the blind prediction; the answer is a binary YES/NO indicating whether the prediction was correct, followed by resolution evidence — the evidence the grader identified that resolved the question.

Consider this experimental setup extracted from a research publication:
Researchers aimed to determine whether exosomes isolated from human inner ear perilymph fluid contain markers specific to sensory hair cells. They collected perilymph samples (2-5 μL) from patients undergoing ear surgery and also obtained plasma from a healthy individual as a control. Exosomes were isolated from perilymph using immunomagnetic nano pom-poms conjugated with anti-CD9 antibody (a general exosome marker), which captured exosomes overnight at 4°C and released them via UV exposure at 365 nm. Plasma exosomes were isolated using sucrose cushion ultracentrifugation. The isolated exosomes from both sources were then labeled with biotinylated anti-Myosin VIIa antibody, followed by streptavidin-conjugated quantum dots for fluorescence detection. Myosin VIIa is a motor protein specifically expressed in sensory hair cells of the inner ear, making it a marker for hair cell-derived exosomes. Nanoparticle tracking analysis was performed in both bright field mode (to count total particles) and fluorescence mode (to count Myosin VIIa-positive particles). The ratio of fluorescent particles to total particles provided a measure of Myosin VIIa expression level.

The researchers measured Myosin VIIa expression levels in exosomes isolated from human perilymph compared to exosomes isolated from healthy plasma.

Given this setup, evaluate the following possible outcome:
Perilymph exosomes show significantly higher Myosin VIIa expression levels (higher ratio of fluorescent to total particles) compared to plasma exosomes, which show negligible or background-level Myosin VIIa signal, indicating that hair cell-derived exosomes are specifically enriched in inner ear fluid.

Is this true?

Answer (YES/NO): YES